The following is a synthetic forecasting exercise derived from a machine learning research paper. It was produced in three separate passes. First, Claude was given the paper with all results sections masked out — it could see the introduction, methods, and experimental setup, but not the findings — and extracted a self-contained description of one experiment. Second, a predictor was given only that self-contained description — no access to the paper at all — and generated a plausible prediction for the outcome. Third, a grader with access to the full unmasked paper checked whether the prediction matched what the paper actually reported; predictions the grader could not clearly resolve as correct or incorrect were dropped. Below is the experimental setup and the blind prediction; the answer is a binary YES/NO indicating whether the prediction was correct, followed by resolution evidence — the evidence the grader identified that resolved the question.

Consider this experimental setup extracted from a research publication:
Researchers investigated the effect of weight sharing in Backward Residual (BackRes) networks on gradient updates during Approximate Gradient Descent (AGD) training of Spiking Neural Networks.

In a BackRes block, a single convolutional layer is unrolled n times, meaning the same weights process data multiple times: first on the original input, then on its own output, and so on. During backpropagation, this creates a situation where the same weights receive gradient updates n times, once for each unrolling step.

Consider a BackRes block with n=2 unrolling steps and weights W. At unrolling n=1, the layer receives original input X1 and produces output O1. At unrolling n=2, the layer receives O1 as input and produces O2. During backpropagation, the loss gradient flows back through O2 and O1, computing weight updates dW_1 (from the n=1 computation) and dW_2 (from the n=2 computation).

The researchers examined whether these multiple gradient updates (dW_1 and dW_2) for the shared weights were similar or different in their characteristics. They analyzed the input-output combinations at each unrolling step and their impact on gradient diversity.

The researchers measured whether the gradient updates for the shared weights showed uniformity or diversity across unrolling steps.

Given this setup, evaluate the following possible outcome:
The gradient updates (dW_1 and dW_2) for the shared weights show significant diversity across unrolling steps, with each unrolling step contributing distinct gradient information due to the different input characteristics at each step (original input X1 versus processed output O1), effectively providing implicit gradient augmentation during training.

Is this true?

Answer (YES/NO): YES